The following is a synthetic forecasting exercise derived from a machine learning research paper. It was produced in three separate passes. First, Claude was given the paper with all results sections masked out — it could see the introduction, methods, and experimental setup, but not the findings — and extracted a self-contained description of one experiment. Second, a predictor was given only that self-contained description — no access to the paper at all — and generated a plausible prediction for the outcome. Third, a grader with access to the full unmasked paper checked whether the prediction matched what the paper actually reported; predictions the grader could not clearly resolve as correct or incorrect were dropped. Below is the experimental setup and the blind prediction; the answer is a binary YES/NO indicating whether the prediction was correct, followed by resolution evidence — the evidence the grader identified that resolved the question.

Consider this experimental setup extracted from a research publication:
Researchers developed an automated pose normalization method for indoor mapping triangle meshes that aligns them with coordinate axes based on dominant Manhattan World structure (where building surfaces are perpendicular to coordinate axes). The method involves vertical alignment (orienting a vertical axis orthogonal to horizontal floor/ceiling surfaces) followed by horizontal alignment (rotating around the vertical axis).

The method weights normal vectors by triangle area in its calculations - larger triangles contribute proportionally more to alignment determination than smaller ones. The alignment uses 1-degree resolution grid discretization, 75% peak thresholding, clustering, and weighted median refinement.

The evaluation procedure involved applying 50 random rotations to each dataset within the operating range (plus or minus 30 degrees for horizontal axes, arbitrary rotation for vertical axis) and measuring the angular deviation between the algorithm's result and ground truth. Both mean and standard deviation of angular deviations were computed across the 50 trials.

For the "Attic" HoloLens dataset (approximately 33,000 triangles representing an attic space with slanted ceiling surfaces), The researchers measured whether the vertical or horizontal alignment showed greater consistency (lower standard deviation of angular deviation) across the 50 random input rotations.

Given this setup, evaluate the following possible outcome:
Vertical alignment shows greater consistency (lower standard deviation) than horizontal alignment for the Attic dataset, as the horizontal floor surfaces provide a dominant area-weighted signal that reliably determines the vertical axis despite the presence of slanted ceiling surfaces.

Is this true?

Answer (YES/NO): NO